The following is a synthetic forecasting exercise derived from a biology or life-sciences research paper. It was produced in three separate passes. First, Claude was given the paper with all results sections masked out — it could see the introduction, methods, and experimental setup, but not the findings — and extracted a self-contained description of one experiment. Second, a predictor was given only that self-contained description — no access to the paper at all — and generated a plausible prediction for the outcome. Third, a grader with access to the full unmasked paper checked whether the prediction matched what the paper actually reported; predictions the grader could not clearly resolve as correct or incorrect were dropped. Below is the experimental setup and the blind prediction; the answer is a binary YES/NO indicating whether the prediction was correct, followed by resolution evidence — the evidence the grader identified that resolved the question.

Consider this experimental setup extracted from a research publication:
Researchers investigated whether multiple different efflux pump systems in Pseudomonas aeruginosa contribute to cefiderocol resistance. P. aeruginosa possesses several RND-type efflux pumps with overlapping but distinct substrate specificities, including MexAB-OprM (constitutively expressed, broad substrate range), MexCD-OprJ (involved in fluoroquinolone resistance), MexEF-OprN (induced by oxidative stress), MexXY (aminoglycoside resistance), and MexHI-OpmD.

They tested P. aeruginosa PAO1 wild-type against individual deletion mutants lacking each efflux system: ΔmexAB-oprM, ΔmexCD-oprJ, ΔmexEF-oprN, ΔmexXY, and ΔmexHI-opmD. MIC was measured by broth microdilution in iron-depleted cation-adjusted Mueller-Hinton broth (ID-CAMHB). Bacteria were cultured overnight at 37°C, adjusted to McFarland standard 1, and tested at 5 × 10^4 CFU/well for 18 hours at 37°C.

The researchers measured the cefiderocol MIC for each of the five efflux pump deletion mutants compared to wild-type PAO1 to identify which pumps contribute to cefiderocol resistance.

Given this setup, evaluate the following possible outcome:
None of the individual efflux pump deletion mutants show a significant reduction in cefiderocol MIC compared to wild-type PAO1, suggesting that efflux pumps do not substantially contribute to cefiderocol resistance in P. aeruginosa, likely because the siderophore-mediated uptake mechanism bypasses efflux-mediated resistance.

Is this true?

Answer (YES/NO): NO